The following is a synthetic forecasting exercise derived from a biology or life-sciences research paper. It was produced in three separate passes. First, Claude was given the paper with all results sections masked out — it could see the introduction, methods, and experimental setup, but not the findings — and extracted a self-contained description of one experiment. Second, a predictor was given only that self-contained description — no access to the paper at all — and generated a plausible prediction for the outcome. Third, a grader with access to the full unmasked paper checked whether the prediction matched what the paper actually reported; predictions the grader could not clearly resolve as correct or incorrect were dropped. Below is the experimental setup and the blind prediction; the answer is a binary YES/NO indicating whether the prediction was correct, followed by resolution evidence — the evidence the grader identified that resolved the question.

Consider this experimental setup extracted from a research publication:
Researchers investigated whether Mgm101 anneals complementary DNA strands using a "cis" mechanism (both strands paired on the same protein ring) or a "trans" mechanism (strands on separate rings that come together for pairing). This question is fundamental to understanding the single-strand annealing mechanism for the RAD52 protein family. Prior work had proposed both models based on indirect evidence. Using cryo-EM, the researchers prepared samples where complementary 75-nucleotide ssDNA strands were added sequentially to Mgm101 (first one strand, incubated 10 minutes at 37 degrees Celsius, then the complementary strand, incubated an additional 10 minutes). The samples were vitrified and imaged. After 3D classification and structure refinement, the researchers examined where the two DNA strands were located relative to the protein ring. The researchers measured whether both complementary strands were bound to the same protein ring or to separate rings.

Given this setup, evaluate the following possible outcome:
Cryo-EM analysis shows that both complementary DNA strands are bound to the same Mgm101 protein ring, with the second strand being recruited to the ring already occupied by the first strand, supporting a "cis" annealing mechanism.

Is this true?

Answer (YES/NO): YES